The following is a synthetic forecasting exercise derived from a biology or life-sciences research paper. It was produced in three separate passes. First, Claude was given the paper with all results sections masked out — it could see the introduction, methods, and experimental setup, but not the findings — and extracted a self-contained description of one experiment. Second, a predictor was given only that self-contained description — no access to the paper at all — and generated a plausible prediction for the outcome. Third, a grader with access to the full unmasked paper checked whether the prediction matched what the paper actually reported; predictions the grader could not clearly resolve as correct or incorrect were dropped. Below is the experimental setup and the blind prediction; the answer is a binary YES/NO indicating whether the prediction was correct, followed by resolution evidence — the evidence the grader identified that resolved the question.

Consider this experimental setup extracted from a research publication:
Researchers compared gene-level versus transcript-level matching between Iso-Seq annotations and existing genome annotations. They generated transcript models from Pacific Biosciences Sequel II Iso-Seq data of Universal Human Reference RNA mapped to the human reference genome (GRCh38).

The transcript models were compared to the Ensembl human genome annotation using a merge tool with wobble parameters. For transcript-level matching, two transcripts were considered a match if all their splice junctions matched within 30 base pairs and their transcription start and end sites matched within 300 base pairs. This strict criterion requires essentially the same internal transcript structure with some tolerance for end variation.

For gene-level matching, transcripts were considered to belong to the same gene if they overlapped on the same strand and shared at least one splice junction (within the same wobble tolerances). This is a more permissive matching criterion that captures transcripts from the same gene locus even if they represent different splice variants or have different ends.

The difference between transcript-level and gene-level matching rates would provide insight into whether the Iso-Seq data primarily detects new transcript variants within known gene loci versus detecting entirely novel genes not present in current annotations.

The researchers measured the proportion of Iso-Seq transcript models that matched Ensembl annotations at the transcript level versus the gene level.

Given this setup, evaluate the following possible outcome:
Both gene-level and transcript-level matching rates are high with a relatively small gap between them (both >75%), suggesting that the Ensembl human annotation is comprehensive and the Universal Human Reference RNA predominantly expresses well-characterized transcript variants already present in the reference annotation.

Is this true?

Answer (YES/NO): NO